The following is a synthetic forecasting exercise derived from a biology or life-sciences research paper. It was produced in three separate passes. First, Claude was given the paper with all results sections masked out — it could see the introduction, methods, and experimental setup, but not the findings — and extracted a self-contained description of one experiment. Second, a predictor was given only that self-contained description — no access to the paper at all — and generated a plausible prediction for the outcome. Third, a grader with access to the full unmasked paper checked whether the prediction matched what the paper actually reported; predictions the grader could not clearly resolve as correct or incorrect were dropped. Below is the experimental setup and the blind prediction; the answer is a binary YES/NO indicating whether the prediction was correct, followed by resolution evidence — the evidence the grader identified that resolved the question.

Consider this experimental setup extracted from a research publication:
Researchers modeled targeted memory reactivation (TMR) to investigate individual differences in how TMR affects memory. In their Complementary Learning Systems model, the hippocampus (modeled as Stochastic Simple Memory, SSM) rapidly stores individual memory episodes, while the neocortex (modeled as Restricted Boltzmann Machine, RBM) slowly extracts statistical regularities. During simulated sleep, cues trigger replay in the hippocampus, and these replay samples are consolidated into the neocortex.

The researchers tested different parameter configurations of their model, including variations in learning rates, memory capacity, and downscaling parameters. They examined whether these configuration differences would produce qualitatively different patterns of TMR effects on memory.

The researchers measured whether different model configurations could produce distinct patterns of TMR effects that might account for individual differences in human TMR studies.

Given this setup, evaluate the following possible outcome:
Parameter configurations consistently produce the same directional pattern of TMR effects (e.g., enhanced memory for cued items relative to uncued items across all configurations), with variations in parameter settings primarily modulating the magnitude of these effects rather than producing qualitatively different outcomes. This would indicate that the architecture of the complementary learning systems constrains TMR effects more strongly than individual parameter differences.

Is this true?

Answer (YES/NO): NO